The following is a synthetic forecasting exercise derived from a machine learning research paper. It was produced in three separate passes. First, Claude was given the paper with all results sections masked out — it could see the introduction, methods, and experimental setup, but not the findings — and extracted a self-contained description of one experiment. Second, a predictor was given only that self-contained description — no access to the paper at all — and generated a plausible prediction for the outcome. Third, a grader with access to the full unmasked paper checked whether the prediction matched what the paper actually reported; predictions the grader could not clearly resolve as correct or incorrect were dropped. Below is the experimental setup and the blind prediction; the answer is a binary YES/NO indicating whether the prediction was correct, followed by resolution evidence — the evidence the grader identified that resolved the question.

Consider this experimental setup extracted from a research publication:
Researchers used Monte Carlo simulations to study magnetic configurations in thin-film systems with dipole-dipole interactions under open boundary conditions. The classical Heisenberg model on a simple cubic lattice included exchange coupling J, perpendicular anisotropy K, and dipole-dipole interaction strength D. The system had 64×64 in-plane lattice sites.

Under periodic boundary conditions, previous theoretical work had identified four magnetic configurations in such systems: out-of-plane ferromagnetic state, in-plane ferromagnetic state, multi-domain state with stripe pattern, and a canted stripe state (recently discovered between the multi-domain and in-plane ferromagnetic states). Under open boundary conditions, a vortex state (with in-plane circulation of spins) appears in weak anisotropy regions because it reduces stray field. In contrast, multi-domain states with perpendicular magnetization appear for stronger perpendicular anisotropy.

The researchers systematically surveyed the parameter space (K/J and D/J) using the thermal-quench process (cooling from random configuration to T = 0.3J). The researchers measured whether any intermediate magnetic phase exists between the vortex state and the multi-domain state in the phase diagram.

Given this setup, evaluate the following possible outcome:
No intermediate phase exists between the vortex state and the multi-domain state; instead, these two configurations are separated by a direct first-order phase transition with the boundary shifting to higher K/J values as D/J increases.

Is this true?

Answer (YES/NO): NO